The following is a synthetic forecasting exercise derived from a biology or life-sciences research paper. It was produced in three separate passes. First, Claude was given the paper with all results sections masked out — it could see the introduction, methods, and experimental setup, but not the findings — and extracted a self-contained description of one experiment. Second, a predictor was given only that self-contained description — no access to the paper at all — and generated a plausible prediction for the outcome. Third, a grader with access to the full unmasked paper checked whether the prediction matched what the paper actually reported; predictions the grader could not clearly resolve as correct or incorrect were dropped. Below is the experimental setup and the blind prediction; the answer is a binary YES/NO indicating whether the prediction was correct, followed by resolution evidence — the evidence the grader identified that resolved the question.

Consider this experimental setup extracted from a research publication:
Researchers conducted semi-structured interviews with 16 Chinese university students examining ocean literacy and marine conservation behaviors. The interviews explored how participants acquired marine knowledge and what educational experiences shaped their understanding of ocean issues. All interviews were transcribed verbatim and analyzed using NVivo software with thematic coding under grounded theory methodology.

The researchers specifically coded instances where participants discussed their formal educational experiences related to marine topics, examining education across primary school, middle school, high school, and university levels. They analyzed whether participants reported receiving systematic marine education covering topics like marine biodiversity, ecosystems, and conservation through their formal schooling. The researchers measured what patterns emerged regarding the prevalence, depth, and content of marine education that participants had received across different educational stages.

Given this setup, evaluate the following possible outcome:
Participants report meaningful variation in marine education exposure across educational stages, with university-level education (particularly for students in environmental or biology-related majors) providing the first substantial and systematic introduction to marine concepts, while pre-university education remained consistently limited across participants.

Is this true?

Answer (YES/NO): NO